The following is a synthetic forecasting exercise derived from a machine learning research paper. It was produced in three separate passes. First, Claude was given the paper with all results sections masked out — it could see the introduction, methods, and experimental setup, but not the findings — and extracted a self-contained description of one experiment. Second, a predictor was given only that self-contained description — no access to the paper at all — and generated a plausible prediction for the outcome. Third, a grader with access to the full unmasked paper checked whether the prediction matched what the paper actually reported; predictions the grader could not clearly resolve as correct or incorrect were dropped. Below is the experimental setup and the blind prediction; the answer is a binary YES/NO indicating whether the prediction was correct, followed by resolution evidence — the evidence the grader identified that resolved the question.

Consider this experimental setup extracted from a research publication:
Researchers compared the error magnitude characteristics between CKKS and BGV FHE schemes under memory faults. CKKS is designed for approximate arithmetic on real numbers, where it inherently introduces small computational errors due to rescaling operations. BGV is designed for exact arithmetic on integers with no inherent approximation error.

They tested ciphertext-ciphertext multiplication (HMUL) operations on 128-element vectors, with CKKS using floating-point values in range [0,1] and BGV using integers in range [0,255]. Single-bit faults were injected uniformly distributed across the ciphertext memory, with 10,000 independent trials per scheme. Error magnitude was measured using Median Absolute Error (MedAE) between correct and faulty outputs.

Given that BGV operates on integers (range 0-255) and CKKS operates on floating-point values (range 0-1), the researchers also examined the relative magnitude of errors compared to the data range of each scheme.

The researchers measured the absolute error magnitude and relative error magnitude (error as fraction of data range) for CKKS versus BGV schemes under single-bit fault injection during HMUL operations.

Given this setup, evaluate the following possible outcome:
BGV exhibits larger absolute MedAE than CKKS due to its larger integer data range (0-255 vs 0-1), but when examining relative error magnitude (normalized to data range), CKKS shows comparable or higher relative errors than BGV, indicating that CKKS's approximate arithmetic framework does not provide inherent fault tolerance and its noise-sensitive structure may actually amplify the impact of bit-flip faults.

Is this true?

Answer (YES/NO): NO